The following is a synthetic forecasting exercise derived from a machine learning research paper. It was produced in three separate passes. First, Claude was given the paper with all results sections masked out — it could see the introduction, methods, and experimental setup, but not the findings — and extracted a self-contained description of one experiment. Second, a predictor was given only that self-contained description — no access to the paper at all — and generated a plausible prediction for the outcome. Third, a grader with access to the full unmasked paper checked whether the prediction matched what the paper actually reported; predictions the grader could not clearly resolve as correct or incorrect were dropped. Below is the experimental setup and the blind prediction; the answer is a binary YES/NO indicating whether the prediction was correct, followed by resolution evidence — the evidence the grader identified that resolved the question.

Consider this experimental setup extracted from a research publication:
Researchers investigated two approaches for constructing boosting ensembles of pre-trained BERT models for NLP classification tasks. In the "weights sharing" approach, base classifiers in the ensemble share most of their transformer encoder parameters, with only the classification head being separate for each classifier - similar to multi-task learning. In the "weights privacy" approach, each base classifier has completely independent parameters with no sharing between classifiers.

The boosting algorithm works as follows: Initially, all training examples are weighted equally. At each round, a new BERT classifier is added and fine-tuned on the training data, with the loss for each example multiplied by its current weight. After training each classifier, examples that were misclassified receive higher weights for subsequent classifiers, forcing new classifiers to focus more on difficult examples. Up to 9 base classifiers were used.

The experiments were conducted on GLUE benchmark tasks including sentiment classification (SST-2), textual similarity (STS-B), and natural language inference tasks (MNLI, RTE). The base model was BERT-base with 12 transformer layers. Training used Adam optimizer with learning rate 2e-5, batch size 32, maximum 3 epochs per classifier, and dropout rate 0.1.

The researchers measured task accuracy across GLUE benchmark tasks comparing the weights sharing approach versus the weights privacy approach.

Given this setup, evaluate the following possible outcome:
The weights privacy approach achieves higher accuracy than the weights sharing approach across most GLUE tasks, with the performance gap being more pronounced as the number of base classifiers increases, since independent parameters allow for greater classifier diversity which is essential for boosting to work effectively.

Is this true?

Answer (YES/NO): NO